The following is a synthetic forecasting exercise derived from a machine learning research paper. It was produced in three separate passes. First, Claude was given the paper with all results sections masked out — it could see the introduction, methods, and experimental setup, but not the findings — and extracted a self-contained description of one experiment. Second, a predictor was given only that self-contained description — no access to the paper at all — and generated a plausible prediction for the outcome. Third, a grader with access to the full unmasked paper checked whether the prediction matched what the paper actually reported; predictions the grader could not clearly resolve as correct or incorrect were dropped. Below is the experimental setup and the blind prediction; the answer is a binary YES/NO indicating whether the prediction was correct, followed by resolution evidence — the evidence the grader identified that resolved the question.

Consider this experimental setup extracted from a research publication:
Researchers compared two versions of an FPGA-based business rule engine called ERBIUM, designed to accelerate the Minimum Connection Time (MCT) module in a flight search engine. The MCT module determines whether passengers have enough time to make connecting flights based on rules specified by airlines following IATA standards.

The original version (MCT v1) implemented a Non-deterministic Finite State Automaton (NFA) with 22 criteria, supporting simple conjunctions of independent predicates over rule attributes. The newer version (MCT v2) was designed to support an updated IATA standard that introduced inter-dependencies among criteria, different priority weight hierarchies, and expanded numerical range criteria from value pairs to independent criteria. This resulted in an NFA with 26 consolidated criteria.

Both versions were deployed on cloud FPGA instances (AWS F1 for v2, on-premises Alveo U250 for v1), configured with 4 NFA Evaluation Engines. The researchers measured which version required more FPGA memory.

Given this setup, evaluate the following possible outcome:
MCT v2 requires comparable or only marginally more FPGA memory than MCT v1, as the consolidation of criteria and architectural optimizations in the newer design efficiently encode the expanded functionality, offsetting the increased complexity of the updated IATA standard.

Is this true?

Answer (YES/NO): NO